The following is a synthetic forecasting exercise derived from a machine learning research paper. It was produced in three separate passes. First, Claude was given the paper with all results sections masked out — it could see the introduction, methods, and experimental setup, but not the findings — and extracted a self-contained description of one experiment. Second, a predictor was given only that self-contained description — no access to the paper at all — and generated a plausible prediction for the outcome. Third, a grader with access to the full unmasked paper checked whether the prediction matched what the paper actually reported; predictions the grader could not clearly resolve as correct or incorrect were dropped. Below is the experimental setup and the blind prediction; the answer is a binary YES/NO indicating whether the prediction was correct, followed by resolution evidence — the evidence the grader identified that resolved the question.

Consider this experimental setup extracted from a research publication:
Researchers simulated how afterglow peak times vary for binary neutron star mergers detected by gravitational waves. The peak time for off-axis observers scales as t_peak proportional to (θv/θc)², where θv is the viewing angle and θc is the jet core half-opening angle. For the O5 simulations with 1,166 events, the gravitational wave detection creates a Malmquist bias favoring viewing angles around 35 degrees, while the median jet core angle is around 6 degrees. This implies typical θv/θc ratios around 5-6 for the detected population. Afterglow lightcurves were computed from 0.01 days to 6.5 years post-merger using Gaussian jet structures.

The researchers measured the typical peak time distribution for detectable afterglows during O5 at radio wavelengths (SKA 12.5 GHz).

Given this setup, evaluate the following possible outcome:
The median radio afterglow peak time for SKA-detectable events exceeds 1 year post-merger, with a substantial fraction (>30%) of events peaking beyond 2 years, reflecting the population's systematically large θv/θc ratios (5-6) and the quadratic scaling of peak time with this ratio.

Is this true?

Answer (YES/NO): NO